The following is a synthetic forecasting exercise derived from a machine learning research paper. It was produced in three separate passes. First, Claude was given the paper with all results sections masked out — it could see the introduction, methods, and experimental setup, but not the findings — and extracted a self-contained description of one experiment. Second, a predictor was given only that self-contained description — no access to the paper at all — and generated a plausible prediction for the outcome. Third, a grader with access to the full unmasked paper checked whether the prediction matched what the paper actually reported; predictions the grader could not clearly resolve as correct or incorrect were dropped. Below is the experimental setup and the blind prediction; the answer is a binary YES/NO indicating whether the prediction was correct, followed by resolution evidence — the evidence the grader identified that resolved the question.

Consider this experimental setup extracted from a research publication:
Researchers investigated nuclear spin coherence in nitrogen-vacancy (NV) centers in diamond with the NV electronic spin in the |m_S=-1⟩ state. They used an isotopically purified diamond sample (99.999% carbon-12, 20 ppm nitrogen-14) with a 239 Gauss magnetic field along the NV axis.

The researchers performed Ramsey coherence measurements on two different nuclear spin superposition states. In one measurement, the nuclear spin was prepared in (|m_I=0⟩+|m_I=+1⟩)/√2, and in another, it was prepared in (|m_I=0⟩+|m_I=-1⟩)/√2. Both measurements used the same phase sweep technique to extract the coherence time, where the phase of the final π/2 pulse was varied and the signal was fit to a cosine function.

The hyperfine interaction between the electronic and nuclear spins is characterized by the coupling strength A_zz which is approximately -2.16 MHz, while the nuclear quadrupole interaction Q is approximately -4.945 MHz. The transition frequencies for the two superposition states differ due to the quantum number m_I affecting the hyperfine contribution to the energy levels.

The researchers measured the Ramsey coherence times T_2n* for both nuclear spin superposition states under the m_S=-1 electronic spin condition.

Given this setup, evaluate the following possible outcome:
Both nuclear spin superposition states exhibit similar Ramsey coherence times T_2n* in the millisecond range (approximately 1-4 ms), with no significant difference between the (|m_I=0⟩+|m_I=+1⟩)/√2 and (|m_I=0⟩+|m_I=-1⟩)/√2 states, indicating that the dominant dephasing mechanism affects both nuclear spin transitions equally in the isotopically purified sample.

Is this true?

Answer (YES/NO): NO